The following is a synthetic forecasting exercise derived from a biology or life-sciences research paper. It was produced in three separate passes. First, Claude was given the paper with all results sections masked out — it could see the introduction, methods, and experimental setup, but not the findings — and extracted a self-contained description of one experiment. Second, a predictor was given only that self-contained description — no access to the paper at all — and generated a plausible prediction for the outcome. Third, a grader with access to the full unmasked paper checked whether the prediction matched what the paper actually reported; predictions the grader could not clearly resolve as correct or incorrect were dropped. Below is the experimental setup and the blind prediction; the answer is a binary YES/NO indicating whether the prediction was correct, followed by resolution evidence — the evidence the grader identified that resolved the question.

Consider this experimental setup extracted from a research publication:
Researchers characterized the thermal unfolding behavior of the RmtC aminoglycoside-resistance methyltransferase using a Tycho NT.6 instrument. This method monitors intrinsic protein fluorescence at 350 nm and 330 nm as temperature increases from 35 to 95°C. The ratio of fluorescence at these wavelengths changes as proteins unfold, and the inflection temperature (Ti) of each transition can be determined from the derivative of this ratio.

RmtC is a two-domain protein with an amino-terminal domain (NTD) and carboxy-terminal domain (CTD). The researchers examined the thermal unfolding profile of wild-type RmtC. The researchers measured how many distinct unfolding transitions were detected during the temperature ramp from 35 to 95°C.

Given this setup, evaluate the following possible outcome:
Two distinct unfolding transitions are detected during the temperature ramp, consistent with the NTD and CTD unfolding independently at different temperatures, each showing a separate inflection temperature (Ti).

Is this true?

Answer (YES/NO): YES